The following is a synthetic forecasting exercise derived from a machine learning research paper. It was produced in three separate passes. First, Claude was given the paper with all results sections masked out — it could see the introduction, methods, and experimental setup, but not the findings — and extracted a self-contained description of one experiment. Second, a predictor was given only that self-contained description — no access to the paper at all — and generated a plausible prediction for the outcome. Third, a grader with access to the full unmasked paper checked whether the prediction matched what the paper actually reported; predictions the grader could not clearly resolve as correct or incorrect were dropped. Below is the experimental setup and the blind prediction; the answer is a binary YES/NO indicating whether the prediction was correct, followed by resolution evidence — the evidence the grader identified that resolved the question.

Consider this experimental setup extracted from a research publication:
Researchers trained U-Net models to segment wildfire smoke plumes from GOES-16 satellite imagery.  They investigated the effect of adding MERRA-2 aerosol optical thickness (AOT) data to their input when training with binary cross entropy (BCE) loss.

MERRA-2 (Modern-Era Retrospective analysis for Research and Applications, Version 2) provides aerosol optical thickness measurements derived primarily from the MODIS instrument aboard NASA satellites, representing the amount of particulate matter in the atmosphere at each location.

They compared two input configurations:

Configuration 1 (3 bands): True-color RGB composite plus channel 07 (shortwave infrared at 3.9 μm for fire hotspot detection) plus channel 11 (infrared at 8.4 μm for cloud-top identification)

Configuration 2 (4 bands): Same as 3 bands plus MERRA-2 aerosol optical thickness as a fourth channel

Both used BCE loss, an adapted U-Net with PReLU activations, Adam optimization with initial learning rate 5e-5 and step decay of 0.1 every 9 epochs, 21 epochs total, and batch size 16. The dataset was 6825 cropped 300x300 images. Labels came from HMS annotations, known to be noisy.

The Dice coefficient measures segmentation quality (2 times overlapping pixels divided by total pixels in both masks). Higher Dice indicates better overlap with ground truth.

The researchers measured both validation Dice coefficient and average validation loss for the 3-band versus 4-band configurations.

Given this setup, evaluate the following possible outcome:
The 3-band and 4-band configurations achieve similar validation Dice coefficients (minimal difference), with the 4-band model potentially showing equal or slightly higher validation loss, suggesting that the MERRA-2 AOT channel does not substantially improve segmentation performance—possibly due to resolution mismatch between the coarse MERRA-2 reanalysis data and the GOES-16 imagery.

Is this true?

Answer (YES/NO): NO